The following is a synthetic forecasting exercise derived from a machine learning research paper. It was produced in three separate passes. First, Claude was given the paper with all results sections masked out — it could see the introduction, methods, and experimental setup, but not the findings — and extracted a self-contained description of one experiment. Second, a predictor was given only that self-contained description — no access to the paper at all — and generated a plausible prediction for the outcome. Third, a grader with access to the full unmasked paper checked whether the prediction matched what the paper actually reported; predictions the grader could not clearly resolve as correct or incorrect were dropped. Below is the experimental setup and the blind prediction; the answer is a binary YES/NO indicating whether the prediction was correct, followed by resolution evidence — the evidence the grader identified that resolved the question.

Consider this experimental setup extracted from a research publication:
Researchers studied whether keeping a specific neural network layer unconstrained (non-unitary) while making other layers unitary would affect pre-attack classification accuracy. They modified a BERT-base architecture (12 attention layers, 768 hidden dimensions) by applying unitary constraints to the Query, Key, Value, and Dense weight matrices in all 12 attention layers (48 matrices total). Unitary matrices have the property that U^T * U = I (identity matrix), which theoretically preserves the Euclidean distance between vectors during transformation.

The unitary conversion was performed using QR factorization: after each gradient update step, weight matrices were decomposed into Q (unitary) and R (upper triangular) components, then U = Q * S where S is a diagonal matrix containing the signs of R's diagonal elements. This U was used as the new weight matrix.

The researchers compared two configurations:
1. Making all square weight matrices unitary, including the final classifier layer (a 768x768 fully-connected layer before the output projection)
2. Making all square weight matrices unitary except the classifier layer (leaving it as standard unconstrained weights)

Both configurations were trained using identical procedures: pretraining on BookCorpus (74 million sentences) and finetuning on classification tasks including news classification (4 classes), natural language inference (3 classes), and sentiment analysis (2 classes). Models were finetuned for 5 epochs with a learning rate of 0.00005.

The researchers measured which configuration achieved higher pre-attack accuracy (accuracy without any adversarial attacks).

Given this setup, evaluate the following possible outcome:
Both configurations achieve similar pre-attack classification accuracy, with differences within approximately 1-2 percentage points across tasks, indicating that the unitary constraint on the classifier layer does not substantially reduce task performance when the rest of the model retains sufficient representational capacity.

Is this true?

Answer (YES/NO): NO